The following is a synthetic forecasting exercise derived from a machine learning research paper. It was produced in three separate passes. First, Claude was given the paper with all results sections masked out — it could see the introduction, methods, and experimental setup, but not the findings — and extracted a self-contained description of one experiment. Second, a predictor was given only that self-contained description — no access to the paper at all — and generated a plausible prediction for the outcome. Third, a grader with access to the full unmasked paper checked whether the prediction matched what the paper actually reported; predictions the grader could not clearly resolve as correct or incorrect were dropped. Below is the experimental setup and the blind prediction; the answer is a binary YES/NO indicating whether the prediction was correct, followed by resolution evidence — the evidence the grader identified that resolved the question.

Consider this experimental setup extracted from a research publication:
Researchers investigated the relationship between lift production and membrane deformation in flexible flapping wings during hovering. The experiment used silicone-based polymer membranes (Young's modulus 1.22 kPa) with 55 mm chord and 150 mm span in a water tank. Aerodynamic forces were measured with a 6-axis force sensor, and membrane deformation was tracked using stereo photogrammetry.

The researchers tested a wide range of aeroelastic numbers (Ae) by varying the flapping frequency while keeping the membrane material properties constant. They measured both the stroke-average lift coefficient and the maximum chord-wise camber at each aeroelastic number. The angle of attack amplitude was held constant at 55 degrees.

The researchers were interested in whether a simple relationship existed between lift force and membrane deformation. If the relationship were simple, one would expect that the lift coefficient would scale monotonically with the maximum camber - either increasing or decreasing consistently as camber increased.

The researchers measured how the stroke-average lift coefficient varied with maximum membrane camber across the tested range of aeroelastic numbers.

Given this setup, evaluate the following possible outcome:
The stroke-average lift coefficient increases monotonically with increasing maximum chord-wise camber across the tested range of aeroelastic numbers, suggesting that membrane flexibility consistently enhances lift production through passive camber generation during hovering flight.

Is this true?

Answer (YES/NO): NO